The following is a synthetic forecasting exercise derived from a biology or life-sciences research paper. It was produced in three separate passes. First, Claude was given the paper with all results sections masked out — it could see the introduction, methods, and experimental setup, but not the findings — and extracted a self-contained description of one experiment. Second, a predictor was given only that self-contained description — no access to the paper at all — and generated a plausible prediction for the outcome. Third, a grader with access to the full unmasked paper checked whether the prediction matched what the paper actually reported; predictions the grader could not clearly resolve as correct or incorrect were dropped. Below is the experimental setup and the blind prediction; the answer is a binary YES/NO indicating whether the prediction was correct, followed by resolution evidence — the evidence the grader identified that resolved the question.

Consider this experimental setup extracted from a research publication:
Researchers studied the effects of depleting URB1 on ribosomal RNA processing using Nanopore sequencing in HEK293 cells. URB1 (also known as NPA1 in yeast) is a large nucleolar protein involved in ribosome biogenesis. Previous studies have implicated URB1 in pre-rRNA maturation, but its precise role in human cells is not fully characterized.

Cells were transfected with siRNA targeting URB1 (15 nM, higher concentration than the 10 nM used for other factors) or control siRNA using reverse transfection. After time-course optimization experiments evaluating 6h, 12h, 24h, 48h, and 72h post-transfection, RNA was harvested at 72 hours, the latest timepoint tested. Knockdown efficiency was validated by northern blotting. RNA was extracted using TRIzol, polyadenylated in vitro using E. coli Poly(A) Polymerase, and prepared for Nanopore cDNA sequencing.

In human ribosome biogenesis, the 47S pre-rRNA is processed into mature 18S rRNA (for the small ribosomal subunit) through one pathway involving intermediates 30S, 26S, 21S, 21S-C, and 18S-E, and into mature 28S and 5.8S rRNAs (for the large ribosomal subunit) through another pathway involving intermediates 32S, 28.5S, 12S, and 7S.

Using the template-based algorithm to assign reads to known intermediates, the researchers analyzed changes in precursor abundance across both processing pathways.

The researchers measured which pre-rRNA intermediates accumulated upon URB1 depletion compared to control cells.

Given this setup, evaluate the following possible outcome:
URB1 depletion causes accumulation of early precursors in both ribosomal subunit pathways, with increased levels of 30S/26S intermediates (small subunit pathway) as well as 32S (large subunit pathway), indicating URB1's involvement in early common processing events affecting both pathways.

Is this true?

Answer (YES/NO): NO